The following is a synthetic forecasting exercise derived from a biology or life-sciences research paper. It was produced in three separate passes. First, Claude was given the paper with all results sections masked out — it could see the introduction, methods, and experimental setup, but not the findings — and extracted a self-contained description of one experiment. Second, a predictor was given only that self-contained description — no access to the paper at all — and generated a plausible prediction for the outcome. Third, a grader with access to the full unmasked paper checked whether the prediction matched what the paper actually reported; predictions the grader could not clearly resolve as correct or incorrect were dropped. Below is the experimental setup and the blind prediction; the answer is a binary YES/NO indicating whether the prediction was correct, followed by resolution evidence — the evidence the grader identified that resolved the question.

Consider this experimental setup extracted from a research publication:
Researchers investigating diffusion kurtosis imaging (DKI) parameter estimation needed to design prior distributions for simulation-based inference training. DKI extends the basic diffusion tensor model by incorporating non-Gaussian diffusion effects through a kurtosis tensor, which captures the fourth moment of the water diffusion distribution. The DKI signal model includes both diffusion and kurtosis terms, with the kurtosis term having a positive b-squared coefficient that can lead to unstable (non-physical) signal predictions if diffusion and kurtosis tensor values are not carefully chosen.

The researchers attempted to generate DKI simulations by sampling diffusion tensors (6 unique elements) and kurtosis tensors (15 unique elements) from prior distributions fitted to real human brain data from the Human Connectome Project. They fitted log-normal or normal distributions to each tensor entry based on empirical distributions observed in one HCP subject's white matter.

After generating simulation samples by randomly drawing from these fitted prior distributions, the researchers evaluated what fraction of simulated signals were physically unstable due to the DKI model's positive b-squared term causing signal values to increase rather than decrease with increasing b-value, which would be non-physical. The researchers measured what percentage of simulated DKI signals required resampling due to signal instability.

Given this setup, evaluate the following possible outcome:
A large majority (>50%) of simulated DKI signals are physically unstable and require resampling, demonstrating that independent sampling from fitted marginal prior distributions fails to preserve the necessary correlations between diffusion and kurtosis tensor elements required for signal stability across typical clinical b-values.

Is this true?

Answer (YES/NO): NO